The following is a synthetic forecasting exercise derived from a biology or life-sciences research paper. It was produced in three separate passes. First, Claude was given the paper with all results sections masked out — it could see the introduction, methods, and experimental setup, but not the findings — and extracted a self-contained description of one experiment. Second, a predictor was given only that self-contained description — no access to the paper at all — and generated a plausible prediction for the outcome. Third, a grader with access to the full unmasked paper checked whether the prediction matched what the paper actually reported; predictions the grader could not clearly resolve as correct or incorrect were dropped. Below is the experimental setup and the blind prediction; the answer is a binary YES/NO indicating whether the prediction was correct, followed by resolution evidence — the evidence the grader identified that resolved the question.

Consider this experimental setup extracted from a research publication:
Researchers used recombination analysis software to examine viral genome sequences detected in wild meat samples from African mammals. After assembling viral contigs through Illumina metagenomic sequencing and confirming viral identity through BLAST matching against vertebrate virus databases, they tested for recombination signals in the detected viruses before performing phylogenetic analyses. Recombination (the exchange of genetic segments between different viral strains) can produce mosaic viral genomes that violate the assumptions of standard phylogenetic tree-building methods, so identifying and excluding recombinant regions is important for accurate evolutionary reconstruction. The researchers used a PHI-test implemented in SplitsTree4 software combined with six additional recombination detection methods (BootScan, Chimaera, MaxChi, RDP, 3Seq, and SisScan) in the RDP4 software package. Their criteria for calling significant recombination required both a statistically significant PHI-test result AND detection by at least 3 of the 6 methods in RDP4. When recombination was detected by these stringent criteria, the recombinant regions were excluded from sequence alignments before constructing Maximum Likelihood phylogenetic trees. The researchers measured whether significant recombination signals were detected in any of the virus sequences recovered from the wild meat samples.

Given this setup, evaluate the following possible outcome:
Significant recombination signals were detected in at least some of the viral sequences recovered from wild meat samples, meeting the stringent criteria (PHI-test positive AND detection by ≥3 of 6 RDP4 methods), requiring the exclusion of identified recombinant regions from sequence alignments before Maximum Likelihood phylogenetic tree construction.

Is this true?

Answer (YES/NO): NO